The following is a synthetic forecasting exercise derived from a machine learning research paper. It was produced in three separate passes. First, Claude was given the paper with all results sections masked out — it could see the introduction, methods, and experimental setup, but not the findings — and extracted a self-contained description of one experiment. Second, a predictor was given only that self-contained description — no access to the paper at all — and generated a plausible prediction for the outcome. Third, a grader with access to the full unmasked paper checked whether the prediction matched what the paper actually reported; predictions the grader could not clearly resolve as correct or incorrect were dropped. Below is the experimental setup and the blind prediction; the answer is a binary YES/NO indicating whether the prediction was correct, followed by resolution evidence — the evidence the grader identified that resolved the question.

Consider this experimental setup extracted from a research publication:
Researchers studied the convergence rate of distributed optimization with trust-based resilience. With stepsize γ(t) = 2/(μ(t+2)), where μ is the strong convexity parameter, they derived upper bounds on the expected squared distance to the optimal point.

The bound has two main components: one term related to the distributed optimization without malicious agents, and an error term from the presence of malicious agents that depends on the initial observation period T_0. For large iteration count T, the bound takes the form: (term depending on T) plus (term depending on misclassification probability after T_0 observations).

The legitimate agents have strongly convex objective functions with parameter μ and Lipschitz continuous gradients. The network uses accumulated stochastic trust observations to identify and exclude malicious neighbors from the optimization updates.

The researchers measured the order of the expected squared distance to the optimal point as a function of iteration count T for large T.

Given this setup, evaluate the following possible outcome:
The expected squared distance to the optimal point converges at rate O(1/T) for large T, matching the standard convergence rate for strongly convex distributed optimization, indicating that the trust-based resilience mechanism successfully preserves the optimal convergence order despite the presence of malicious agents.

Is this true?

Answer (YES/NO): YES